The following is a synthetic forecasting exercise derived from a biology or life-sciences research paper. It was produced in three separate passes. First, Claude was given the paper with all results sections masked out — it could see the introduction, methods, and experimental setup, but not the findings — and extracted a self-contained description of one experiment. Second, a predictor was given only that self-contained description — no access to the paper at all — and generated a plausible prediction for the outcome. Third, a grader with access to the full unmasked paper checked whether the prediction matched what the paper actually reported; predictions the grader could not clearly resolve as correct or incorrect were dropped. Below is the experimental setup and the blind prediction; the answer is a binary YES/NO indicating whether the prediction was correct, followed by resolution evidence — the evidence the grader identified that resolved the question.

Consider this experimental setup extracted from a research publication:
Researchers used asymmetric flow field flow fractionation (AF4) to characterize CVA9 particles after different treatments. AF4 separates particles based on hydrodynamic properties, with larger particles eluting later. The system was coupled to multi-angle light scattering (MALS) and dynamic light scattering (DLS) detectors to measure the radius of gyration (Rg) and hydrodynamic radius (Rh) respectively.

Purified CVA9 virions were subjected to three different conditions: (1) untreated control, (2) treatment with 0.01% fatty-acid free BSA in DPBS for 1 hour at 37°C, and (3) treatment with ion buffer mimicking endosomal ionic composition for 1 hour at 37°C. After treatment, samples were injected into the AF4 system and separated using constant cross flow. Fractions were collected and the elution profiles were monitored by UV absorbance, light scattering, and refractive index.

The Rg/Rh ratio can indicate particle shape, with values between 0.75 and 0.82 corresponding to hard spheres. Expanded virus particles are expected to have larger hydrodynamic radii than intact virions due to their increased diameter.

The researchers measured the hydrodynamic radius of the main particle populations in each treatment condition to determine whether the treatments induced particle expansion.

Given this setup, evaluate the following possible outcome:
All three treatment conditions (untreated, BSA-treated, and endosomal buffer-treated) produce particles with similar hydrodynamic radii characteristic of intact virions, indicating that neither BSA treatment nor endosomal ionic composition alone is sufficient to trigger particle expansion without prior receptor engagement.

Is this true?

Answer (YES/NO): NO